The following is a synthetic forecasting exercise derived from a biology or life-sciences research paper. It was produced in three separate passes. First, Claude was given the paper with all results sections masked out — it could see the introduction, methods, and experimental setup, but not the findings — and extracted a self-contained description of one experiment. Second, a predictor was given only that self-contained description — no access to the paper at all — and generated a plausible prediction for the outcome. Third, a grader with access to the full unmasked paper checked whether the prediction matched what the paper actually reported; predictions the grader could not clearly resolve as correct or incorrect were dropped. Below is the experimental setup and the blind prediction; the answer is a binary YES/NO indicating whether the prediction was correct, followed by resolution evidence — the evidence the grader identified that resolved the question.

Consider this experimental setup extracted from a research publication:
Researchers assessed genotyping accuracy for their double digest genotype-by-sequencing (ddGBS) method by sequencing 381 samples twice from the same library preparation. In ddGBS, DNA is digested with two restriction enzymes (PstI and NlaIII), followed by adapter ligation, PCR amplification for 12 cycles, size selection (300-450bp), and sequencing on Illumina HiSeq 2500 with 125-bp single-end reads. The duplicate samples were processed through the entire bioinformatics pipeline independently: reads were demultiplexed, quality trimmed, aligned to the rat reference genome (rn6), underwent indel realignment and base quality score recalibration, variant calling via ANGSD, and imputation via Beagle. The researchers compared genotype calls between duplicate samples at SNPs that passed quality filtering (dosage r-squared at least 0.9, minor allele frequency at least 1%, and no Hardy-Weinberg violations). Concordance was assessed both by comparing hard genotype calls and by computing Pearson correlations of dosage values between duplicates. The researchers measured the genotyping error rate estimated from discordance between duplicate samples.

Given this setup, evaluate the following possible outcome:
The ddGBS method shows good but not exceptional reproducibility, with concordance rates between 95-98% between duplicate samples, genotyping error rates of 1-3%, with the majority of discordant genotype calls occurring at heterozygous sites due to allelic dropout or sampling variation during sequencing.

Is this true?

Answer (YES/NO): NO